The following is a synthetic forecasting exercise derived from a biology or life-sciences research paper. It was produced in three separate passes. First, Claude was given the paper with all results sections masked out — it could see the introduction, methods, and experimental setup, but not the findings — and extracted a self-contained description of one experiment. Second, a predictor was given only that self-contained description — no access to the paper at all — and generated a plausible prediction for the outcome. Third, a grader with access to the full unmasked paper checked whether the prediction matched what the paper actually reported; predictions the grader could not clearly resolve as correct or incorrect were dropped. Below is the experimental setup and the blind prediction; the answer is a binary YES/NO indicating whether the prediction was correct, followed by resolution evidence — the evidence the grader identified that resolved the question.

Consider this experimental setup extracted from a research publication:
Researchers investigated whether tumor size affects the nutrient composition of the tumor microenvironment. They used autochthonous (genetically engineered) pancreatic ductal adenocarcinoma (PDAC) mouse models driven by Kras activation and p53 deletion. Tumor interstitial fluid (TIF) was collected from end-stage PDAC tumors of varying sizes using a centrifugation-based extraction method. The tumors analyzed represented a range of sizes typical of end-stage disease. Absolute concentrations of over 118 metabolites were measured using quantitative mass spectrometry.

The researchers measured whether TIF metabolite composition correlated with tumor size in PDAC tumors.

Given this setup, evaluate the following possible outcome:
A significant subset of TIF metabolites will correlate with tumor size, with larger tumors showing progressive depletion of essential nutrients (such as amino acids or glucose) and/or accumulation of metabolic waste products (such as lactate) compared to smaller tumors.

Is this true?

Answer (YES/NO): NO